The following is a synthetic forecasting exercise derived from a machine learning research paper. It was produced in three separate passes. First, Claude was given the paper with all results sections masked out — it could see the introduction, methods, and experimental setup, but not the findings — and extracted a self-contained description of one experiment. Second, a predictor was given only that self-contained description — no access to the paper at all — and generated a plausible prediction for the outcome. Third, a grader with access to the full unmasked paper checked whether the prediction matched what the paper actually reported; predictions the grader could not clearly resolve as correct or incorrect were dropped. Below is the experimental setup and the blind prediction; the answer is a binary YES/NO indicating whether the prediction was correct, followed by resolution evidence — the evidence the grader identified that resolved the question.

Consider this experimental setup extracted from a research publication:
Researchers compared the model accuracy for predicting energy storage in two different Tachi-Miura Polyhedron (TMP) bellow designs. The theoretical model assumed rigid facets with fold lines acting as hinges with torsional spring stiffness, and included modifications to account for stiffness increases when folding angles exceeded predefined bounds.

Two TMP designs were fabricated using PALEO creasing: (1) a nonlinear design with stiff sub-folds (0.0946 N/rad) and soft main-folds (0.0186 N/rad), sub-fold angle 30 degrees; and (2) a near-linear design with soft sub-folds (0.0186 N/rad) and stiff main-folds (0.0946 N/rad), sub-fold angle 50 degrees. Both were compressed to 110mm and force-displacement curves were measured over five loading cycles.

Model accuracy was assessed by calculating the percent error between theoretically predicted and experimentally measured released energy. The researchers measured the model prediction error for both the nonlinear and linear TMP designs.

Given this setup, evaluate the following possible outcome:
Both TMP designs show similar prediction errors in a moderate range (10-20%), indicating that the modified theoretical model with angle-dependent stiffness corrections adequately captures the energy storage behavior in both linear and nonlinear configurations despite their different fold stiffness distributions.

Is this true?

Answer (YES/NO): NO